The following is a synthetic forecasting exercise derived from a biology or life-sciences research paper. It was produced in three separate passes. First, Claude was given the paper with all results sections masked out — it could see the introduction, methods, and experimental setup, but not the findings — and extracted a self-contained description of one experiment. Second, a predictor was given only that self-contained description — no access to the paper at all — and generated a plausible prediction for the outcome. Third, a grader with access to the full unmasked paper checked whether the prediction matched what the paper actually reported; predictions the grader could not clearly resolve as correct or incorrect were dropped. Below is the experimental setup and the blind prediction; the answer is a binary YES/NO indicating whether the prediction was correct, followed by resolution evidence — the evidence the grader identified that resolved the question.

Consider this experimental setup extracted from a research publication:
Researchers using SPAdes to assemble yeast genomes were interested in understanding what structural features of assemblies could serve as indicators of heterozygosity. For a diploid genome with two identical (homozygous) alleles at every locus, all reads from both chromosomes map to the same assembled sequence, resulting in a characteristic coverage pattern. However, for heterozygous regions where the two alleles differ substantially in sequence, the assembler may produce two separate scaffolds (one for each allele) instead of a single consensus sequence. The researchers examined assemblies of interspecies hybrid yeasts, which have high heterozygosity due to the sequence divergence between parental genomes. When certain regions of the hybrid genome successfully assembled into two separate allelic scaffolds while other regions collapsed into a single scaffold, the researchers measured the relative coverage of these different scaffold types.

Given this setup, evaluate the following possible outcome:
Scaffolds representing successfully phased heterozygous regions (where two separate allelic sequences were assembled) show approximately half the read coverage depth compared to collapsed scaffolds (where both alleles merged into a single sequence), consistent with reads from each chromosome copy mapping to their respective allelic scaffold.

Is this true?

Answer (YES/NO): YES